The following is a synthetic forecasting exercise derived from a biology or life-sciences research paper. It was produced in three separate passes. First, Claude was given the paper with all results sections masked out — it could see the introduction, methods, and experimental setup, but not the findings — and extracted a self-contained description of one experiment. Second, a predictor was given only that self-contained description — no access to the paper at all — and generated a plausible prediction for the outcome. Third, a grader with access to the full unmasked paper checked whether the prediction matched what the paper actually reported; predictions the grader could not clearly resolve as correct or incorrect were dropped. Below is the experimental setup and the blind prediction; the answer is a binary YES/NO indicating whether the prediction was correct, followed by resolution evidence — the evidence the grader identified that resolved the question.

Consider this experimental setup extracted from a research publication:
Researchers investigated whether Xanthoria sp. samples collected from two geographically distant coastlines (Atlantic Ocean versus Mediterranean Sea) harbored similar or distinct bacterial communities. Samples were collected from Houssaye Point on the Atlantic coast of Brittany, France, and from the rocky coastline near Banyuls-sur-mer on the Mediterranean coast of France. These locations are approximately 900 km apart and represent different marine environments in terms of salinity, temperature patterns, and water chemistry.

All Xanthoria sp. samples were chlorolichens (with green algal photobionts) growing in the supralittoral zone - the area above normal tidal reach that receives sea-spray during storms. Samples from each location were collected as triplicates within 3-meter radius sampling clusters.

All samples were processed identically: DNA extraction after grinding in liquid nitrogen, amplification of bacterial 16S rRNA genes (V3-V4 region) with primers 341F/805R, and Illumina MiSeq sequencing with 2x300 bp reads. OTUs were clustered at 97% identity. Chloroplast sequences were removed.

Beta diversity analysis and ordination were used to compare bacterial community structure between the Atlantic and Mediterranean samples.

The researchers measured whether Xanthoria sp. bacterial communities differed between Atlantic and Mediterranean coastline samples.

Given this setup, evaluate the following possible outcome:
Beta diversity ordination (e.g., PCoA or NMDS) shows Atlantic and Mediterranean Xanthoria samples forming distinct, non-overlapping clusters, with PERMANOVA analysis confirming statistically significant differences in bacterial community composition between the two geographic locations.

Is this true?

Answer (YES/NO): NO